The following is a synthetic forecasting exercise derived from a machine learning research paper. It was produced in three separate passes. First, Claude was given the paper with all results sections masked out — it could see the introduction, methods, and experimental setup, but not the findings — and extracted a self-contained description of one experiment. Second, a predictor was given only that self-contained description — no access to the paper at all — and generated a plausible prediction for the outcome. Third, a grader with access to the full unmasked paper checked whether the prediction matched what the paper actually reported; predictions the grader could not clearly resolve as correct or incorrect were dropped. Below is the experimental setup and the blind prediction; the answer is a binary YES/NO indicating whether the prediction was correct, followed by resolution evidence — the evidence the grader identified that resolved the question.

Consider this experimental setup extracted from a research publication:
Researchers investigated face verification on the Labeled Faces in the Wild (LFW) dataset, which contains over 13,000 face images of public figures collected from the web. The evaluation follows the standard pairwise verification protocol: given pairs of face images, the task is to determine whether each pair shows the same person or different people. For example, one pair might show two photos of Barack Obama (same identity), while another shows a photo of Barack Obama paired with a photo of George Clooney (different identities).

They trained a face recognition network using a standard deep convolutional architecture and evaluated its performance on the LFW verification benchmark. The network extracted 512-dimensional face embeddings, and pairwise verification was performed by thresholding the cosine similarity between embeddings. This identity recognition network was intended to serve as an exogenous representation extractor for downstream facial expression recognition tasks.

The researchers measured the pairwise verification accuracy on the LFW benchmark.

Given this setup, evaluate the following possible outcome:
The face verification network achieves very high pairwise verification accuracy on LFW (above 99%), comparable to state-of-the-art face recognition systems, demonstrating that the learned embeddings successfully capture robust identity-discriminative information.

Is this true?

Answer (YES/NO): NO